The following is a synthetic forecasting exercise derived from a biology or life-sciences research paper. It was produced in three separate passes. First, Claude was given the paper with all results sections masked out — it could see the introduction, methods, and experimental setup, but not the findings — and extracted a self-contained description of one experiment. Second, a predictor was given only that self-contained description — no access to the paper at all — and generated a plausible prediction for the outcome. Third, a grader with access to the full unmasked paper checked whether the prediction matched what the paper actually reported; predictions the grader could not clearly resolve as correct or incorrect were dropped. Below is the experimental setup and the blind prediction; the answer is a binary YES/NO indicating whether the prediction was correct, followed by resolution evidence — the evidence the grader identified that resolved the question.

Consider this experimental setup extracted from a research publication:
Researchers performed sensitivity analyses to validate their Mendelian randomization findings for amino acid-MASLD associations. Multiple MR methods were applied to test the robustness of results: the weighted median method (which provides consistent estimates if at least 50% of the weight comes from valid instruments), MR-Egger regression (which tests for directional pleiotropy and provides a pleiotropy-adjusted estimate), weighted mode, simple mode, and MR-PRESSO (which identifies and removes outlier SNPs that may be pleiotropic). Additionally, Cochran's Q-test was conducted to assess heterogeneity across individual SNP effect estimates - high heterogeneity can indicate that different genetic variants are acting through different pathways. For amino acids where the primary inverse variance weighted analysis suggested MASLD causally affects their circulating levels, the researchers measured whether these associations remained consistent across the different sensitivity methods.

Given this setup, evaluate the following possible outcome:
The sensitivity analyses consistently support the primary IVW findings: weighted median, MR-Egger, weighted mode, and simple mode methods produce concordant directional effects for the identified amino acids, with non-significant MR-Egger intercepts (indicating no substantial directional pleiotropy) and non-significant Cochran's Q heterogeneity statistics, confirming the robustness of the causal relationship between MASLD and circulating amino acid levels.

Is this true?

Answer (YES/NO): NO